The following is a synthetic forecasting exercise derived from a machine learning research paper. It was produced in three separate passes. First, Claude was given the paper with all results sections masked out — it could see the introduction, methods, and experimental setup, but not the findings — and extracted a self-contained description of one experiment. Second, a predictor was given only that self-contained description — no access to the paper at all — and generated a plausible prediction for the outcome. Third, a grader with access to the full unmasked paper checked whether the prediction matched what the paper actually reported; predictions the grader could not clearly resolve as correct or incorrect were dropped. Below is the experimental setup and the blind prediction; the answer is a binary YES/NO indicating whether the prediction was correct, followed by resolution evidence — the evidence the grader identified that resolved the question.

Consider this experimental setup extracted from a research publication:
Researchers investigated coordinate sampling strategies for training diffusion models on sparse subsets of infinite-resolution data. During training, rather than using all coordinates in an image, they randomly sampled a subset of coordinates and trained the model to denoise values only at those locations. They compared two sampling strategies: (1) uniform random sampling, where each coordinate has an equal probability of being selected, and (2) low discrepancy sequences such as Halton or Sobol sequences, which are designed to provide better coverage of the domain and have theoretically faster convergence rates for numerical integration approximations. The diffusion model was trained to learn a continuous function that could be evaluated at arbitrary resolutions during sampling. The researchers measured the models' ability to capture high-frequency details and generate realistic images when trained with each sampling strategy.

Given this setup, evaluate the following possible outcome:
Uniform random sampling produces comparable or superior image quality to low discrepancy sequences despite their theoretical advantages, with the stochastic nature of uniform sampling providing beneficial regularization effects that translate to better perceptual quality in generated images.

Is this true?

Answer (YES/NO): NO